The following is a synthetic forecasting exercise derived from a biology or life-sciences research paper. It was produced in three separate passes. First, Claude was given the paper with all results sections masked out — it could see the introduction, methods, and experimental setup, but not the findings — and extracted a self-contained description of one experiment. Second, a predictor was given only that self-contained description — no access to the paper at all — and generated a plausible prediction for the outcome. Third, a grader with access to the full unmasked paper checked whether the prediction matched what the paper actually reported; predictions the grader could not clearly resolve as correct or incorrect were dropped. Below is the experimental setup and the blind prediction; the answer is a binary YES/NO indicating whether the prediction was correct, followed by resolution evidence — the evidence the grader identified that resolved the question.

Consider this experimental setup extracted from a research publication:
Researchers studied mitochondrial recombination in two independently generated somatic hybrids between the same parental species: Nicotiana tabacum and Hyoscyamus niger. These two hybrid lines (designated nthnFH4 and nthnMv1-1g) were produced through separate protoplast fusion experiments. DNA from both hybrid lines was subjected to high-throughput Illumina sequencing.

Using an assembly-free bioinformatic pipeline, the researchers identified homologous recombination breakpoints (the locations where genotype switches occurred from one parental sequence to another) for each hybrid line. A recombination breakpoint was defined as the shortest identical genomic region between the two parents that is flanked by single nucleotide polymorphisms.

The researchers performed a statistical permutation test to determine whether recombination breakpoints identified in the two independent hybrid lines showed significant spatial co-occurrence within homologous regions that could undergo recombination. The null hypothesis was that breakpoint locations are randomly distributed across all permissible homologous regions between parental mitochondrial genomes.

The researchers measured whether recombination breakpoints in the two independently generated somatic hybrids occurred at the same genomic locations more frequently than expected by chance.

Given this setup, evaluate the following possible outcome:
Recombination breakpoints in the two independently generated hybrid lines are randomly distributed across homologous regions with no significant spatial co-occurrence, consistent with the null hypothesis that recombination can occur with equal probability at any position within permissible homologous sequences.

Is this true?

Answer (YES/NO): NO